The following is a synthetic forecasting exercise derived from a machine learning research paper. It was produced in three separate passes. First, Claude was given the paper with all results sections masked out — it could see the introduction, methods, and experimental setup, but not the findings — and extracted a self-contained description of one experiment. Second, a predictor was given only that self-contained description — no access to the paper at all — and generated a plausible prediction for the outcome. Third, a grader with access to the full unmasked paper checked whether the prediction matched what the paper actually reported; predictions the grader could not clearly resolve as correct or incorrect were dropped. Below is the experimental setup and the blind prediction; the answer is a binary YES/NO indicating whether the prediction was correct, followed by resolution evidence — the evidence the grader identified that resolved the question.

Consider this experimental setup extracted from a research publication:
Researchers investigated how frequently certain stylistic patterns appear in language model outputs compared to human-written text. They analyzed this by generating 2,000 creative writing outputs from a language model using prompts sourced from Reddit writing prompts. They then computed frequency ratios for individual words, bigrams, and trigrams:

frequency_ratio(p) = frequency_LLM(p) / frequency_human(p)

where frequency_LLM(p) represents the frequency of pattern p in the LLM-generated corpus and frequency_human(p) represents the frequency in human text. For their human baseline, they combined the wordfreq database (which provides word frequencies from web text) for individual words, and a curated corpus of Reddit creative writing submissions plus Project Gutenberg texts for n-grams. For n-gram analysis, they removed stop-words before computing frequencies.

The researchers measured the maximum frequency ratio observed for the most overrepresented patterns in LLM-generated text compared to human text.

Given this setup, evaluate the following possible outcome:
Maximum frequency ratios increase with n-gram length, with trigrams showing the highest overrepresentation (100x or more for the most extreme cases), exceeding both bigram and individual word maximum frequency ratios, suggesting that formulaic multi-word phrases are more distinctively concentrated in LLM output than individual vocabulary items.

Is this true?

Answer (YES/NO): NO